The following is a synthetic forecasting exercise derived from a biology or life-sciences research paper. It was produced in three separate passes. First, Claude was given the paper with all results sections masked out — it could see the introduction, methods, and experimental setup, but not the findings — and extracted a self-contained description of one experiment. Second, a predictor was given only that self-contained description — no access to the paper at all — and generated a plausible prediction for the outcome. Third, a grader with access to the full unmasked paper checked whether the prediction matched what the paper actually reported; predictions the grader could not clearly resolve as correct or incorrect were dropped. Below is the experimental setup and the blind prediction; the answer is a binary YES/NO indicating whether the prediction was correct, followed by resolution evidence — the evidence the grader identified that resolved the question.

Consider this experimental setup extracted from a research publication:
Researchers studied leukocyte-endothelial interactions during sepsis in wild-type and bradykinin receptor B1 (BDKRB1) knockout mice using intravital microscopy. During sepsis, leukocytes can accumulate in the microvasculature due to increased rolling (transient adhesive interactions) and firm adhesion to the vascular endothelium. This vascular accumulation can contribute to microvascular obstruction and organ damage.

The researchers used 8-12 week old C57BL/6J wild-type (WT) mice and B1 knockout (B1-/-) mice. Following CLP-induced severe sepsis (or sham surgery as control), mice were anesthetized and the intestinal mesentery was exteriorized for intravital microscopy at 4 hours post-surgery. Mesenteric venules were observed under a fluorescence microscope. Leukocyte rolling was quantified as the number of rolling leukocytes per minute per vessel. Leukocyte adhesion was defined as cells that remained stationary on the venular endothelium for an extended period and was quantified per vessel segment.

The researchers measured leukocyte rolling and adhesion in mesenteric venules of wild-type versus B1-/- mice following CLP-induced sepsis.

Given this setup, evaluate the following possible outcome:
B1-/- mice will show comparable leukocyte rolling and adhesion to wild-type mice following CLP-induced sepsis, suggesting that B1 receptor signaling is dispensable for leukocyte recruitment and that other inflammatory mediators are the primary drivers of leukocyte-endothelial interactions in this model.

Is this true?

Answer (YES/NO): NO